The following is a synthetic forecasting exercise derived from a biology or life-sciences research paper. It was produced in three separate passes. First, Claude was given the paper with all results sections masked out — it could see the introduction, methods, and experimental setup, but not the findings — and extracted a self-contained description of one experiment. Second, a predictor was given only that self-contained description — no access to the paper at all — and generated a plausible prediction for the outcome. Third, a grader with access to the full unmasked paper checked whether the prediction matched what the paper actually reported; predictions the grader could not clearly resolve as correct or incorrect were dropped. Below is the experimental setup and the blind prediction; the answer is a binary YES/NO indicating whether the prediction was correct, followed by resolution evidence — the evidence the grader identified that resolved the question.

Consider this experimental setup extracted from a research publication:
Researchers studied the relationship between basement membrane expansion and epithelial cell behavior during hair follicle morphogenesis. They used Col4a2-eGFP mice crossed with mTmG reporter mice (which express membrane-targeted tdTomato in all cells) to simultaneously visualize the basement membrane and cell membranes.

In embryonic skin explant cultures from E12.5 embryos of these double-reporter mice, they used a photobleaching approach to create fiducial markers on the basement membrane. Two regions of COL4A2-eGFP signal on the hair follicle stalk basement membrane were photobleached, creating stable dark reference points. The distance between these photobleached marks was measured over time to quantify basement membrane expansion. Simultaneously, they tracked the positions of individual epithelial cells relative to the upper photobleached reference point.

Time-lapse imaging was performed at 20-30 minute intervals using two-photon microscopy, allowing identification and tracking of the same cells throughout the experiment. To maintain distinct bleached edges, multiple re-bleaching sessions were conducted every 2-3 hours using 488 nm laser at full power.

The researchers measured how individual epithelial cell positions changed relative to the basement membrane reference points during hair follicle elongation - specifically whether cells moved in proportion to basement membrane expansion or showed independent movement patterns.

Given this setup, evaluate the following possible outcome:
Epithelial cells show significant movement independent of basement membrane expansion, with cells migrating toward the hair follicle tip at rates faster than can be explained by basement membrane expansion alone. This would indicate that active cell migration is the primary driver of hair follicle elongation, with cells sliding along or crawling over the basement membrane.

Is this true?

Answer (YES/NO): NO